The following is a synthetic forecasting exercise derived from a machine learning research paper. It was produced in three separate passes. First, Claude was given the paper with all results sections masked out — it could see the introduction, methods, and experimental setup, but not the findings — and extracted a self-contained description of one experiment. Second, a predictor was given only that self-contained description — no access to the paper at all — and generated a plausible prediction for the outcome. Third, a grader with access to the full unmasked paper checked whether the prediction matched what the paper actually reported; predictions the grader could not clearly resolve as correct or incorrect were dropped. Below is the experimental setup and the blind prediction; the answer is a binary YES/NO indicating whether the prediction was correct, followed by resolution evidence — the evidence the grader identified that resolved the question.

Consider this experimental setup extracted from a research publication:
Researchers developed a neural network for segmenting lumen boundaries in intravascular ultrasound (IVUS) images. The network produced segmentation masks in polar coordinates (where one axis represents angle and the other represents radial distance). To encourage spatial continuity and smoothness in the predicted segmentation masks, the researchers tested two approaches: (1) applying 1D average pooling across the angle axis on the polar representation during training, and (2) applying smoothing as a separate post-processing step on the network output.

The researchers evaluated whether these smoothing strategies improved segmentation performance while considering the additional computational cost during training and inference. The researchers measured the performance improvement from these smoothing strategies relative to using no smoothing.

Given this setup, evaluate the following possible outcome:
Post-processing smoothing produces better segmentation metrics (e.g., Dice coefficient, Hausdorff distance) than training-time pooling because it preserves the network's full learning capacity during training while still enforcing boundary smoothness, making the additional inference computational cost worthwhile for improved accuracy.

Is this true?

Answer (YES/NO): NO